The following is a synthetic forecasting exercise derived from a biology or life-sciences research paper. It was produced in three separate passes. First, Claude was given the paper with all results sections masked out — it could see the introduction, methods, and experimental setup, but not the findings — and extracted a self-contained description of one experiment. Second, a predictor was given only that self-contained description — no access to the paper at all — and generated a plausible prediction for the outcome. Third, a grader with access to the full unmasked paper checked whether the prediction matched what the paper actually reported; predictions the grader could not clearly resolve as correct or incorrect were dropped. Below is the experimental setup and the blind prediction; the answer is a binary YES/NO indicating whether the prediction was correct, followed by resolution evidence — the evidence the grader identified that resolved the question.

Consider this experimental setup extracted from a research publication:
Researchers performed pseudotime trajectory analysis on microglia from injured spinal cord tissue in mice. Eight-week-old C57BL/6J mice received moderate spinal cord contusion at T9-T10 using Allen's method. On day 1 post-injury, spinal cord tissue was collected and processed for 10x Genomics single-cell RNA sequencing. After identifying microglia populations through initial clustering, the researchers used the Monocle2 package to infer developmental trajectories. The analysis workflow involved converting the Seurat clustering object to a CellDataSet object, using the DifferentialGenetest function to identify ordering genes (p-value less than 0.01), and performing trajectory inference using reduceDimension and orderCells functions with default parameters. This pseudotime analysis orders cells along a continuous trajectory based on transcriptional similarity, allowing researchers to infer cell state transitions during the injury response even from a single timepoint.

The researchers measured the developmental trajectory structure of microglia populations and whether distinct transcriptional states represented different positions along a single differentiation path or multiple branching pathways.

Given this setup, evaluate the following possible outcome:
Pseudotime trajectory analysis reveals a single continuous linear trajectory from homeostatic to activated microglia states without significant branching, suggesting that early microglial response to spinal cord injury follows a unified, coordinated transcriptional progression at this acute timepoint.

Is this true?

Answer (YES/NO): NO